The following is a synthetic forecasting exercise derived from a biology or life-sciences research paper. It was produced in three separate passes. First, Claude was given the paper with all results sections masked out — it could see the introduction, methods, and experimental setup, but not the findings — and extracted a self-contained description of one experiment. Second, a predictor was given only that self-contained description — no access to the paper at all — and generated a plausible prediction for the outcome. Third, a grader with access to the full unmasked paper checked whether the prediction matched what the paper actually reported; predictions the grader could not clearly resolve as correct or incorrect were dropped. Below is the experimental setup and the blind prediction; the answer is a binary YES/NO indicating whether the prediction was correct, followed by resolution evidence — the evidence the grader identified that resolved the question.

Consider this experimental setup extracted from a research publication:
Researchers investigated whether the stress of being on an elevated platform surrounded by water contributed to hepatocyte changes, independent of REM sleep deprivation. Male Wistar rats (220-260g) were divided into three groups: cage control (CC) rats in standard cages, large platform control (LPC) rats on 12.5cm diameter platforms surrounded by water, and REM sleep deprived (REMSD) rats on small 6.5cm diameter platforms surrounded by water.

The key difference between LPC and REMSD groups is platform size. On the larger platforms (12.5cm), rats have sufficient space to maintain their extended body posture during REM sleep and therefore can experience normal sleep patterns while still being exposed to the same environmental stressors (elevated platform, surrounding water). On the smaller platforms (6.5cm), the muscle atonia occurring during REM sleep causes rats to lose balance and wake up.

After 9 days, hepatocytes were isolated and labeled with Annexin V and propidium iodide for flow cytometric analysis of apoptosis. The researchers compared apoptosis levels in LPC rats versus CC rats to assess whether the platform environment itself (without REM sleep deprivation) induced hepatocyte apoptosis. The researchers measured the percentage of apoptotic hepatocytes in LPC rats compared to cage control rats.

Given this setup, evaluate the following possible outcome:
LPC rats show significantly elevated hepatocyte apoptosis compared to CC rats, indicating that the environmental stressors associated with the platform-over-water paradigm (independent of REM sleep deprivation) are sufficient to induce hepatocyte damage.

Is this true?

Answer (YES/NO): NO